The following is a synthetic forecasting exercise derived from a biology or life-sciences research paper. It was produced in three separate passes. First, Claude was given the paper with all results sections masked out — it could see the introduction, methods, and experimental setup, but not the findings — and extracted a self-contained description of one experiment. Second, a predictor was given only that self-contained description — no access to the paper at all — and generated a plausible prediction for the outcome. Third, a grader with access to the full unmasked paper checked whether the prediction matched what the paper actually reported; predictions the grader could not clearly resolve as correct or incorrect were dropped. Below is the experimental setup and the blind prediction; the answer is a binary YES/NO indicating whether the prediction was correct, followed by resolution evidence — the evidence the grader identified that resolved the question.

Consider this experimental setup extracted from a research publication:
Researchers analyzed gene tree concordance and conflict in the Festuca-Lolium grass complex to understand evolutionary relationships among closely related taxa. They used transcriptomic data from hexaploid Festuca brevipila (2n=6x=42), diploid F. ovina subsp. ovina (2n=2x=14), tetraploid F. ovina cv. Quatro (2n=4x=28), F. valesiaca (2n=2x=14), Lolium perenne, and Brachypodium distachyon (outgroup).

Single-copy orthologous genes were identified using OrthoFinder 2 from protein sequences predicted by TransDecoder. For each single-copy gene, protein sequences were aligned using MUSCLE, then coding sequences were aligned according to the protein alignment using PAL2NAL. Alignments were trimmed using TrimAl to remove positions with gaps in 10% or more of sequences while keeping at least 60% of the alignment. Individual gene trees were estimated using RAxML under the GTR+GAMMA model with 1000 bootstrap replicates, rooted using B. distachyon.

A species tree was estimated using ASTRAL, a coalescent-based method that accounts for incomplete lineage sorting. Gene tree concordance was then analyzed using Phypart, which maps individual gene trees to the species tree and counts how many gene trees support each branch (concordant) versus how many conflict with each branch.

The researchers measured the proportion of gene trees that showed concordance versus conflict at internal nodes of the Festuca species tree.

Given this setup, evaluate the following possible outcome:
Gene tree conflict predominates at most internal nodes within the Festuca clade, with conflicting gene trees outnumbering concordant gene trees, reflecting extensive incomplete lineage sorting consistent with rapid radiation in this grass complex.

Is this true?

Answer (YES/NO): YES